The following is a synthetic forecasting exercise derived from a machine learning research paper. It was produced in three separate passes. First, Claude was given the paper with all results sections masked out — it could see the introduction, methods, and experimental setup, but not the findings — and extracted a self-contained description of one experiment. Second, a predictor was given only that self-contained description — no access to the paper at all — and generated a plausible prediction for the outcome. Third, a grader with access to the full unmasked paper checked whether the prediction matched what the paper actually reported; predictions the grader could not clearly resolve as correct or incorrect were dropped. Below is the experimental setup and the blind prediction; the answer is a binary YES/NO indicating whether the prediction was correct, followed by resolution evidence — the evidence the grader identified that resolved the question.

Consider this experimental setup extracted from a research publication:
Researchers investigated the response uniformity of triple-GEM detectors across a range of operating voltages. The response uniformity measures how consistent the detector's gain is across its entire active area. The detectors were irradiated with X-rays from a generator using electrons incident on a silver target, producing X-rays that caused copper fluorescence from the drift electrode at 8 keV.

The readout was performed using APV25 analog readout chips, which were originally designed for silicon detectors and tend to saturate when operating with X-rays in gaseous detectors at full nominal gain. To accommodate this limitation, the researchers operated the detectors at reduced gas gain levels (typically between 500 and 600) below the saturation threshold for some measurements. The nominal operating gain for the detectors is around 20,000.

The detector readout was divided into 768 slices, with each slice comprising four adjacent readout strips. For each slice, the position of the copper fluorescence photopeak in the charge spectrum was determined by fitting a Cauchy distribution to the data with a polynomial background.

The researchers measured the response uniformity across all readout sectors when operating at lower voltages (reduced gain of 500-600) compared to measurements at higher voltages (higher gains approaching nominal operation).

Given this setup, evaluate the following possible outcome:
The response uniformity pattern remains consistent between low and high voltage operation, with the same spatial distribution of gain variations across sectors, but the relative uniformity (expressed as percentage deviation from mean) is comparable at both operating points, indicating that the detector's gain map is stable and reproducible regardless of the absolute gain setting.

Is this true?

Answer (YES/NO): YES